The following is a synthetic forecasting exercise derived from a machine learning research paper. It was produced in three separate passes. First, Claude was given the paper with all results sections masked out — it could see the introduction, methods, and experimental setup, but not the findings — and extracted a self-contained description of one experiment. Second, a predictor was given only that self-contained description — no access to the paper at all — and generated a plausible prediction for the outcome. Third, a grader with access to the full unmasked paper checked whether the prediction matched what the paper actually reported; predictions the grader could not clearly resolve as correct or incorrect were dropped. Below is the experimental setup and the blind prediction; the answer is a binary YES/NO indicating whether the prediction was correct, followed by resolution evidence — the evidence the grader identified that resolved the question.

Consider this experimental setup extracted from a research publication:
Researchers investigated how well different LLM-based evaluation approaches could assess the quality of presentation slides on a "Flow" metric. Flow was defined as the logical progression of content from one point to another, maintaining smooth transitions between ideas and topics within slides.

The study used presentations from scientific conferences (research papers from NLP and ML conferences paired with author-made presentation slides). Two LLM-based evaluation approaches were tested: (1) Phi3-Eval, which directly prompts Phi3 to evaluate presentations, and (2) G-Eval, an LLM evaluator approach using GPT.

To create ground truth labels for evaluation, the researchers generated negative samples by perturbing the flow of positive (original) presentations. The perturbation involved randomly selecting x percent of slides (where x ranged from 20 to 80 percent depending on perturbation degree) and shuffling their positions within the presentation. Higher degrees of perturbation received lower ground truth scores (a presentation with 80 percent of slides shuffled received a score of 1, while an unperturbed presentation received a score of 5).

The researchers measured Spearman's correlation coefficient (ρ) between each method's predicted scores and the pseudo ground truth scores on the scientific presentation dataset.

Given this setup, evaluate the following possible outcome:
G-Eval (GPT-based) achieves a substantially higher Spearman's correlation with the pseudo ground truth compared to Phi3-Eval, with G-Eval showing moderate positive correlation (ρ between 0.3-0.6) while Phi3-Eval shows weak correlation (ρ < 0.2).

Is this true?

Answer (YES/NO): NO